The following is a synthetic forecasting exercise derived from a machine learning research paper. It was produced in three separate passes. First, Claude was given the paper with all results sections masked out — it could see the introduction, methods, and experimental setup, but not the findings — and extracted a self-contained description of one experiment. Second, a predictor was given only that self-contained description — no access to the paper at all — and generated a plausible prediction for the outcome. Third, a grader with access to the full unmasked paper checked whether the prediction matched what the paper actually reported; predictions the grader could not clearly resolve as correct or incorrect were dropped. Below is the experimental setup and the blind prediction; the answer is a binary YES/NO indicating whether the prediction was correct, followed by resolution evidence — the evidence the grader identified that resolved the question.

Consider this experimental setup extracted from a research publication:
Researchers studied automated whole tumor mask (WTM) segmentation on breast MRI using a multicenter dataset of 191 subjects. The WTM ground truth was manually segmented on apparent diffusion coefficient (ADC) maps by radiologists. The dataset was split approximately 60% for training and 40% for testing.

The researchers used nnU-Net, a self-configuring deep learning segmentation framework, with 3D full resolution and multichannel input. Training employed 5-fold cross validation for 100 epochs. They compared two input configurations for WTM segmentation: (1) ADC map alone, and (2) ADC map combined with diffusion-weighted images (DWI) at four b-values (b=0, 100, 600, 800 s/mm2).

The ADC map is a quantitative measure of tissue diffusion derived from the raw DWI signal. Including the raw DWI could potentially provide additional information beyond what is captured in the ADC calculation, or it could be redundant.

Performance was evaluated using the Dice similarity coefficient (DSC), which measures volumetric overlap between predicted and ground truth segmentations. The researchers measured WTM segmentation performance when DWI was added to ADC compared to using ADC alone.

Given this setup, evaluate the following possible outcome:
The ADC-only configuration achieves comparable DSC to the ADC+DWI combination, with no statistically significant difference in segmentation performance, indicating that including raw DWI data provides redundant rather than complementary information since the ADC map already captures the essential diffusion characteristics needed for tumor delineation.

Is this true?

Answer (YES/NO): NO